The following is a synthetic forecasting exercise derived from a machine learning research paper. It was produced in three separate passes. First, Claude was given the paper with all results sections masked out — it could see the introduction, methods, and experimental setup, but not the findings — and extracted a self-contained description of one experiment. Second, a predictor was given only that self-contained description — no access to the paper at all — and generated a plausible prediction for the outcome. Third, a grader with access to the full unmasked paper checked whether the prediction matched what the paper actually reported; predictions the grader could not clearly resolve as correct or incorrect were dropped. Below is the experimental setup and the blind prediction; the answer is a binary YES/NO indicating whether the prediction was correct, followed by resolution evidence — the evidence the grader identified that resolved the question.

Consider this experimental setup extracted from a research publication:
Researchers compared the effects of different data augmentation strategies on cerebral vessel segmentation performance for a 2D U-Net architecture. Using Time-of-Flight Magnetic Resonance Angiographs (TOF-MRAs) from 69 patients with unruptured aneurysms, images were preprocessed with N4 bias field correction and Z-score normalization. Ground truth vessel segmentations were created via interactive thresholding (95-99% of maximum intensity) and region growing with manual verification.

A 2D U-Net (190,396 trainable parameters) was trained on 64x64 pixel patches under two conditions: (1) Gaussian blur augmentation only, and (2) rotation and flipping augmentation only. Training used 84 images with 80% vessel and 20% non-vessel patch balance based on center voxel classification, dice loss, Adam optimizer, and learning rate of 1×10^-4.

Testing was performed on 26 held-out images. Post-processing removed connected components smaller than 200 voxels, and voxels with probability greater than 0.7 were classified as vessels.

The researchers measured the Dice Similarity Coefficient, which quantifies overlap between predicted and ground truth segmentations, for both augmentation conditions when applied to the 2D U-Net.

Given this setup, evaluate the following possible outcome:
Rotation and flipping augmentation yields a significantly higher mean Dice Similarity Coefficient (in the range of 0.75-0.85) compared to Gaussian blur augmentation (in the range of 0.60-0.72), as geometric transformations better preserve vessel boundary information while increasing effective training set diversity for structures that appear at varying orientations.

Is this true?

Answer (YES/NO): NO